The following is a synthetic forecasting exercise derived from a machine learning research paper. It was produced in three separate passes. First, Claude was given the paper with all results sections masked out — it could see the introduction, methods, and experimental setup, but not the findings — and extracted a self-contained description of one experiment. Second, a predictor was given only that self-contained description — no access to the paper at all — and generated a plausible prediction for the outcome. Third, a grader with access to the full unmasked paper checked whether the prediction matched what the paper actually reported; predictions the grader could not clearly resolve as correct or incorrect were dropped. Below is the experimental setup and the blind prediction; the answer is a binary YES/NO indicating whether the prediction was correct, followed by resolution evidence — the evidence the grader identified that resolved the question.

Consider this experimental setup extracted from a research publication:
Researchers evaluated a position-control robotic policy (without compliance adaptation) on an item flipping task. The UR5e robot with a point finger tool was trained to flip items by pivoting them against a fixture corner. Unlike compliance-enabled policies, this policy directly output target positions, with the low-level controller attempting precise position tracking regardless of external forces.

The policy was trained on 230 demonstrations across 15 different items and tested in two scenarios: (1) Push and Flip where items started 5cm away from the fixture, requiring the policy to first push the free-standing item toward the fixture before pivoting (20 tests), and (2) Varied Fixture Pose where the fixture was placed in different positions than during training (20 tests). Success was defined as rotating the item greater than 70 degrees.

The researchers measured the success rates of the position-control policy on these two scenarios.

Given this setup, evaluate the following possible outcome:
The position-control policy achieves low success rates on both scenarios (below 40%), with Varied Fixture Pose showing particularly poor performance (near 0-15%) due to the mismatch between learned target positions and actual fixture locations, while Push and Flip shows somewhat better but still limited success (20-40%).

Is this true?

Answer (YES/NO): NO